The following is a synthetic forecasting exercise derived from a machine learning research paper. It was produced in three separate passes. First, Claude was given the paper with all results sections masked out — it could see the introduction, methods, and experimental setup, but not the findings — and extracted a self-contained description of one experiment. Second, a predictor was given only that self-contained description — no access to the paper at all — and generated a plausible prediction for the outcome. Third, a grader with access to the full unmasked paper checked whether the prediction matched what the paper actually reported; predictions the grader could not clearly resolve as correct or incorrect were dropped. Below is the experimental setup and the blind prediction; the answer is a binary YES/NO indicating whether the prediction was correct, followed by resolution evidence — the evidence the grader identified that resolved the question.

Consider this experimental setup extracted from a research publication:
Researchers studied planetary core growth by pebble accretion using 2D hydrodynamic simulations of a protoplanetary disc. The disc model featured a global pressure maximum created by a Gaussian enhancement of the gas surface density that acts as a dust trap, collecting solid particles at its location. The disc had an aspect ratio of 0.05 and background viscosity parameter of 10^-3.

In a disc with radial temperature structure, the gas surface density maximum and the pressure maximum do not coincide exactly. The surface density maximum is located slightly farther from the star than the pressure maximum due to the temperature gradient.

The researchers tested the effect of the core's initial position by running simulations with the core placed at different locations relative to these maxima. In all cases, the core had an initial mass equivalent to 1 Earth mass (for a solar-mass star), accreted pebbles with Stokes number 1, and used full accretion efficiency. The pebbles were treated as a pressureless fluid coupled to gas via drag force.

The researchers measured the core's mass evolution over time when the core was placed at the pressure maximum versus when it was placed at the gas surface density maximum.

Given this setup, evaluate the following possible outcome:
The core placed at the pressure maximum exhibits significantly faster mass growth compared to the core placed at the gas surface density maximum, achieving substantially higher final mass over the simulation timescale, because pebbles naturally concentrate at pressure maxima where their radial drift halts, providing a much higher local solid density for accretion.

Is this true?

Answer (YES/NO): NO